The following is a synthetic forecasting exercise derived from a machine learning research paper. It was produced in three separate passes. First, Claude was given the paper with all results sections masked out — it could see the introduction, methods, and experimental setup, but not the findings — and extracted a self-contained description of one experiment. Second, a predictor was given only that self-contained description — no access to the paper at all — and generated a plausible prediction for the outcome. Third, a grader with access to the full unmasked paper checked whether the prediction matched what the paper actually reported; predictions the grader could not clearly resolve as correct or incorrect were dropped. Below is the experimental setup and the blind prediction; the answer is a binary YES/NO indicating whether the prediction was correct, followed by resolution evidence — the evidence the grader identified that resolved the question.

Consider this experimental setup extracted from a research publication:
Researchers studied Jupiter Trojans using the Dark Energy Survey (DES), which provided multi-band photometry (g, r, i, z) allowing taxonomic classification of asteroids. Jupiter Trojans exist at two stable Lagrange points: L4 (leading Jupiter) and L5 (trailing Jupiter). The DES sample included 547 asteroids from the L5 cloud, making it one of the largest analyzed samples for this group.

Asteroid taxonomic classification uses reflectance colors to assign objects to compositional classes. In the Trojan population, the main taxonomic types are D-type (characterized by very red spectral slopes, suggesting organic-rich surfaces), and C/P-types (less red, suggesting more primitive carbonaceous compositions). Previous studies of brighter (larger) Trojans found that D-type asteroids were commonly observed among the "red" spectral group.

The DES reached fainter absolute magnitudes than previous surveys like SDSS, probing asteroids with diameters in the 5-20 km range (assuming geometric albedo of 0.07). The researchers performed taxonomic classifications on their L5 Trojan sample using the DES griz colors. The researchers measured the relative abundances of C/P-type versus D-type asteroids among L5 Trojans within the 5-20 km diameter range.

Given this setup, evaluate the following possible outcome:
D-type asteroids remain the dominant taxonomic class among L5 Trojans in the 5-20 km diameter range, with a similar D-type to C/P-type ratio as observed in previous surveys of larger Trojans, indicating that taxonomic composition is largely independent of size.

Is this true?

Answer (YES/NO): NO